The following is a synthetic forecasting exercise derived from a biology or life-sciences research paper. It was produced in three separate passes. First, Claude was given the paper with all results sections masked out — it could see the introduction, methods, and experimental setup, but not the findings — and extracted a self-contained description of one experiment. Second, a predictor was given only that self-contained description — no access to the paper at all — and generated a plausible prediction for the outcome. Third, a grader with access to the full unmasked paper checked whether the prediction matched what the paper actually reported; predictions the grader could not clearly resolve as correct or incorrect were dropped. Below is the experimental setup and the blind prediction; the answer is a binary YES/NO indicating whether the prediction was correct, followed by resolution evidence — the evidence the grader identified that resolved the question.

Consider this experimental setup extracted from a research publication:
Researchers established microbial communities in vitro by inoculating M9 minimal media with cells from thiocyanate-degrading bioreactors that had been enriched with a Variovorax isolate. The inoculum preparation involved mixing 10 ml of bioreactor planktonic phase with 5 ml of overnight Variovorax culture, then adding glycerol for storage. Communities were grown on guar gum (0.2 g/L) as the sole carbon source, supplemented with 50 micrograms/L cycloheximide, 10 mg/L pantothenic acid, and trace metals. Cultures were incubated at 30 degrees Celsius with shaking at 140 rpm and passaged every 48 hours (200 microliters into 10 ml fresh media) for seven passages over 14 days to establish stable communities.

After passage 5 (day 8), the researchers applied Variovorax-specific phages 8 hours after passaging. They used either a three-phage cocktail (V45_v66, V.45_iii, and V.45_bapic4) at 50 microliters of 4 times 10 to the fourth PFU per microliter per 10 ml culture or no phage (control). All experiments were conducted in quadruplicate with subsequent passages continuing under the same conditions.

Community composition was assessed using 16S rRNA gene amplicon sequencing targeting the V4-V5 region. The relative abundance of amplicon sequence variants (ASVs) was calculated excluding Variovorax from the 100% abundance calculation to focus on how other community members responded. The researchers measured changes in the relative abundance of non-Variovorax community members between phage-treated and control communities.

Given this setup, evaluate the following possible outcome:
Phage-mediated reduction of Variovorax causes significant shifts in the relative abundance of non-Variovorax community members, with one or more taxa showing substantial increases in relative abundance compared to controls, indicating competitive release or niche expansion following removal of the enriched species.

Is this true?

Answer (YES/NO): YES